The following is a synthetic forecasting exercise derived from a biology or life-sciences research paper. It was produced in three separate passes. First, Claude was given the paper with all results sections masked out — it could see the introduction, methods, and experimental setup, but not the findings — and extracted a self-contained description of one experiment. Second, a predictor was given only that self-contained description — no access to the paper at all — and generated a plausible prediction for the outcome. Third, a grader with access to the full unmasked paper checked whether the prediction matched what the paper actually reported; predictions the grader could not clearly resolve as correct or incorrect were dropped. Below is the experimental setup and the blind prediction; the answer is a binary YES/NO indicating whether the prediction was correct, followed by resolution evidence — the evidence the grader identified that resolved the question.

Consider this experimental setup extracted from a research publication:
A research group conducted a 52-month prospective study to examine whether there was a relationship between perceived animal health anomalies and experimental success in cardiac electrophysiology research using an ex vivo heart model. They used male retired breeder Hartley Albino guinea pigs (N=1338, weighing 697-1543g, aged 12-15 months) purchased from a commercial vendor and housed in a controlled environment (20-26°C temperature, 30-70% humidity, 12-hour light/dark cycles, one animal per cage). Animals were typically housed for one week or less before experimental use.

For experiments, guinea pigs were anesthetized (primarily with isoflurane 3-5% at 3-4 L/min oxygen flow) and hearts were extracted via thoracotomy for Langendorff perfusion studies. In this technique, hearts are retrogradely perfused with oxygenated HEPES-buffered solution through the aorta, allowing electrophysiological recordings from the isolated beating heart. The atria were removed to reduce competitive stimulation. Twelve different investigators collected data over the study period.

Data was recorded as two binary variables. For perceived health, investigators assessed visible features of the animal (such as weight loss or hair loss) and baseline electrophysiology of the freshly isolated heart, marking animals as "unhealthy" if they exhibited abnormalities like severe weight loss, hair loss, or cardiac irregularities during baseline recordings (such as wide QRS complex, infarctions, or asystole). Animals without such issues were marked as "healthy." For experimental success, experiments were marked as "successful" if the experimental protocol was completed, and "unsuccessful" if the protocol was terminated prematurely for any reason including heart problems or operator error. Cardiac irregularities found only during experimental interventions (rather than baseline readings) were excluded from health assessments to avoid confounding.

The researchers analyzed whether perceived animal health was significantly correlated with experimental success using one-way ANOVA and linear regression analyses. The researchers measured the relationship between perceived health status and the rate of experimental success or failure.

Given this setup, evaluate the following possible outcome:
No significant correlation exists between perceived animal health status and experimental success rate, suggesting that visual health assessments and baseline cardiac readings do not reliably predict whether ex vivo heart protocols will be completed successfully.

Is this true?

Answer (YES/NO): YES